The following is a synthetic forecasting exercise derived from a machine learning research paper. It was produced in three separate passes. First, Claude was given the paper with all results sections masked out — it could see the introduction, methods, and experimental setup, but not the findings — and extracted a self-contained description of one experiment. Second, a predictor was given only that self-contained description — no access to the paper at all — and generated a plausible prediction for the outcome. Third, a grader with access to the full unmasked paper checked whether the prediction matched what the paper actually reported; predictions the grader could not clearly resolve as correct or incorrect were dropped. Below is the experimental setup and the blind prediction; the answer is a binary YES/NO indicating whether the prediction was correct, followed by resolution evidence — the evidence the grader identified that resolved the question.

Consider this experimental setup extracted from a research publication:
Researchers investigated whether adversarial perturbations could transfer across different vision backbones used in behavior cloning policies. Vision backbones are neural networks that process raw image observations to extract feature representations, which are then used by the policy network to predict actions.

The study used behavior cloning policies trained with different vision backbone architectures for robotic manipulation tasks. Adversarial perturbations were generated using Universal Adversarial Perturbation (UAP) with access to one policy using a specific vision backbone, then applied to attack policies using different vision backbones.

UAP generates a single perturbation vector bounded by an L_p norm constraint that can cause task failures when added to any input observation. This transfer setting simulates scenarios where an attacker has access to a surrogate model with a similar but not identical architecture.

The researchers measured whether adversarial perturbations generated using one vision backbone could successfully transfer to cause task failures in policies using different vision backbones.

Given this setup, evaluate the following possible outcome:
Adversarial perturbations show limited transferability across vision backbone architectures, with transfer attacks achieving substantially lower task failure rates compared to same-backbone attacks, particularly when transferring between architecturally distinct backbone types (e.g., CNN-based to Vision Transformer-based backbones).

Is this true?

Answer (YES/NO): NO